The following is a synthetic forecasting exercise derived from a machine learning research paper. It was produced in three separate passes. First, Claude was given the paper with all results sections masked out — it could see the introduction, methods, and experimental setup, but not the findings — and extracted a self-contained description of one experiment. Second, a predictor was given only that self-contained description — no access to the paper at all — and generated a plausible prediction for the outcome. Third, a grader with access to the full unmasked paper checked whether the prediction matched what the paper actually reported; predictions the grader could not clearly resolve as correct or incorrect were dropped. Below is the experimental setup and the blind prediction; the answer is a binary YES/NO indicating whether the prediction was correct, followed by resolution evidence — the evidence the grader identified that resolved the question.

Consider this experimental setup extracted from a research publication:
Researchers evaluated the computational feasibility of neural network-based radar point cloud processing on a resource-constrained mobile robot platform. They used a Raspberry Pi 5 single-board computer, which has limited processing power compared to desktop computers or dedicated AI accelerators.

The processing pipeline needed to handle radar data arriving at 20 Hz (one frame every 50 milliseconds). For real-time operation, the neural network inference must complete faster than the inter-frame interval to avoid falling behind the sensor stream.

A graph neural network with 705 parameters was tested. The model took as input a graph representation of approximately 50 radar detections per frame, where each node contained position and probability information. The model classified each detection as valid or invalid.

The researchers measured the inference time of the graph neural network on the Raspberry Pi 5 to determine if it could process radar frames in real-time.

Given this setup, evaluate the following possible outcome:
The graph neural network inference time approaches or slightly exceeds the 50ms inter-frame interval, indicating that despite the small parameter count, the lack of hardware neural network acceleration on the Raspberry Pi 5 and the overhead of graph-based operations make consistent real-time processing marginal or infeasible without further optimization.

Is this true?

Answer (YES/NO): NO